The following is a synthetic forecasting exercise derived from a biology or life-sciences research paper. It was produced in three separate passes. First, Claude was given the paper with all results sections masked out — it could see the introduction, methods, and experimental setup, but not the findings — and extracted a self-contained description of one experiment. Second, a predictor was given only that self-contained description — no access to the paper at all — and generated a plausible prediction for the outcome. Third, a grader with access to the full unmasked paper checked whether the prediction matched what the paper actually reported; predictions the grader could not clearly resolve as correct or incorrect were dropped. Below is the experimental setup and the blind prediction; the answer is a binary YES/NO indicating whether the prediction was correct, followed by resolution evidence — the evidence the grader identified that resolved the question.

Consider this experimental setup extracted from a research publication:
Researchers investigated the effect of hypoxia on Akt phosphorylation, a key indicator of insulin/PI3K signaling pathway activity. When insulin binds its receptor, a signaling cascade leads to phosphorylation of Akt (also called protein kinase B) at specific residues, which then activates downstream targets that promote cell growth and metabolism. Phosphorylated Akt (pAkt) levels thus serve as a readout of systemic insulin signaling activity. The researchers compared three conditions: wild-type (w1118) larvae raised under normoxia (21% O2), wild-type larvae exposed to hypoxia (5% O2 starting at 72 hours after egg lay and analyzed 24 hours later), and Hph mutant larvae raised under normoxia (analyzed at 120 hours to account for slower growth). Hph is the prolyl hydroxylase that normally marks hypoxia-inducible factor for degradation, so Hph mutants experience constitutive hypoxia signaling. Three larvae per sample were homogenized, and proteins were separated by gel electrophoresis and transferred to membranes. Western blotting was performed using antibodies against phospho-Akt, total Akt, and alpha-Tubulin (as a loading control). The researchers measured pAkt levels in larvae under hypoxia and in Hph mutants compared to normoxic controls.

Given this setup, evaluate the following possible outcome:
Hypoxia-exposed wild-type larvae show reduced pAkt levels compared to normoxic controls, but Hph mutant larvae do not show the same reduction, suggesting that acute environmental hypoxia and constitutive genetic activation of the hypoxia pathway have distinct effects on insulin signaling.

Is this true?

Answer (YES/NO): NO